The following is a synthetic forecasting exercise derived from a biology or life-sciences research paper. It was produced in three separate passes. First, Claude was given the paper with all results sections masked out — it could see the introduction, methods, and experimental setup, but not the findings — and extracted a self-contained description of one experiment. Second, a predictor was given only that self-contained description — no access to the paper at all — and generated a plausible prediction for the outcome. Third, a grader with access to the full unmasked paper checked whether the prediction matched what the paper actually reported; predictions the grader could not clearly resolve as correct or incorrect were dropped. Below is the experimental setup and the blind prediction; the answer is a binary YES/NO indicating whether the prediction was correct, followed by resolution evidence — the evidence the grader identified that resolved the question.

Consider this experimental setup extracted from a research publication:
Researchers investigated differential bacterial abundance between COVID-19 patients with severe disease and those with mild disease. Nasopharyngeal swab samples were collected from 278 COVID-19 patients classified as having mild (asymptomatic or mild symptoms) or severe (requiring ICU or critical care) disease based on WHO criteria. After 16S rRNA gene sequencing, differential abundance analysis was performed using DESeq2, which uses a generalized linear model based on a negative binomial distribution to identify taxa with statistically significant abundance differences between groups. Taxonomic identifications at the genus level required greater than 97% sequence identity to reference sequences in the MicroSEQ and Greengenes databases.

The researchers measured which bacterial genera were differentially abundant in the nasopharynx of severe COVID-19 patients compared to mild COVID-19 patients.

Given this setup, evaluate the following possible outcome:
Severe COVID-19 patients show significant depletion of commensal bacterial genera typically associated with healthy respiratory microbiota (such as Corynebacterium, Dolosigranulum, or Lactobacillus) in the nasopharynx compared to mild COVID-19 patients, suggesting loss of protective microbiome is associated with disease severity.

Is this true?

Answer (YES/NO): NO